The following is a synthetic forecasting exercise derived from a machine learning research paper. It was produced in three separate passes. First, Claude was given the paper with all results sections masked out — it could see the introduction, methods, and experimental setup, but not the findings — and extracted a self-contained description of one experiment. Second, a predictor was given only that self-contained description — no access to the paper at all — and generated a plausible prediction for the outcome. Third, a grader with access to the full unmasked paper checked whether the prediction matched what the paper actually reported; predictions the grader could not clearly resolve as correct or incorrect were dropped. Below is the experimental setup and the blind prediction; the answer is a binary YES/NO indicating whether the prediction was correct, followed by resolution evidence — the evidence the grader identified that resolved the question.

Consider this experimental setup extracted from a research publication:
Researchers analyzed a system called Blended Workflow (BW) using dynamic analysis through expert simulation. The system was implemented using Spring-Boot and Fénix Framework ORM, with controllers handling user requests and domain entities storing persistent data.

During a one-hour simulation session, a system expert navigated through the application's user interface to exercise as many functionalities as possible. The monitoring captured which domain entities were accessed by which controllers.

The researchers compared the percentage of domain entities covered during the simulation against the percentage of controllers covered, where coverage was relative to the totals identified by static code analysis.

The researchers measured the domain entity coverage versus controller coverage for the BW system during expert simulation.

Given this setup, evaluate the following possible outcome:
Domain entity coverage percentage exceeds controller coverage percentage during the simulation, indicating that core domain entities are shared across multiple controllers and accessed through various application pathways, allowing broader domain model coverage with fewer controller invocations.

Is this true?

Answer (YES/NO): YES